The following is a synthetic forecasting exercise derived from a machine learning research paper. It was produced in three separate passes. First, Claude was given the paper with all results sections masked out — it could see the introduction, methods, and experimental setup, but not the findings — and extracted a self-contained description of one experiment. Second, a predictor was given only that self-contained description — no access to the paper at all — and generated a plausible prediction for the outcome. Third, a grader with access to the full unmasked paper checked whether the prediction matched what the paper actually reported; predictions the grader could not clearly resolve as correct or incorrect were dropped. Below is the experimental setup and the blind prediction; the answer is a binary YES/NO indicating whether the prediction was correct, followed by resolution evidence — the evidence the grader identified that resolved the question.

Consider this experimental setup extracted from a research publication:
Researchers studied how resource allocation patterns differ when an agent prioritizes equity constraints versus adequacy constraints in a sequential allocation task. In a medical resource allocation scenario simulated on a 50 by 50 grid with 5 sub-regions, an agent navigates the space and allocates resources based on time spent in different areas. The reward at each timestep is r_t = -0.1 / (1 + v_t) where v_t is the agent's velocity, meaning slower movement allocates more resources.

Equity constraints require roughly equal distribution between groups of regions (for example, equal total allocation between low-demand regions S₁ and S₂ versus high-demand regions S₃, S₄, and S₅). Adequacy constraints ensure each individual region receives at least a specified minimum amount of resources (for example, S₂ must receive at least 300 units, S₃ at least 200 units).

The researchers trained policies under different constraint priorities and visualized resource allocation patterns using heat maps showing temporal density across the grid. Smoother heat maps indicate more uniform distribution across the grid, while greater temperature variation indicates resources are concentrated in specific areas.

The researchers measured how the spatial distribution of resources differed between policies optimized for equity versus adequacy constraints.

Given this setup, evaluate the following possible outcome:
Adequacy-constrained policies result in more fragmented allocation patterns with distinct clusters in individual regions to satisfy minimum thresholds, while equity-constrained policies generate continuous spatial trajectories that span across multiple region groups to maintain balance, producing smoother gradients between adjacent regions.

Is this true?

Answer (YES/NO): NO